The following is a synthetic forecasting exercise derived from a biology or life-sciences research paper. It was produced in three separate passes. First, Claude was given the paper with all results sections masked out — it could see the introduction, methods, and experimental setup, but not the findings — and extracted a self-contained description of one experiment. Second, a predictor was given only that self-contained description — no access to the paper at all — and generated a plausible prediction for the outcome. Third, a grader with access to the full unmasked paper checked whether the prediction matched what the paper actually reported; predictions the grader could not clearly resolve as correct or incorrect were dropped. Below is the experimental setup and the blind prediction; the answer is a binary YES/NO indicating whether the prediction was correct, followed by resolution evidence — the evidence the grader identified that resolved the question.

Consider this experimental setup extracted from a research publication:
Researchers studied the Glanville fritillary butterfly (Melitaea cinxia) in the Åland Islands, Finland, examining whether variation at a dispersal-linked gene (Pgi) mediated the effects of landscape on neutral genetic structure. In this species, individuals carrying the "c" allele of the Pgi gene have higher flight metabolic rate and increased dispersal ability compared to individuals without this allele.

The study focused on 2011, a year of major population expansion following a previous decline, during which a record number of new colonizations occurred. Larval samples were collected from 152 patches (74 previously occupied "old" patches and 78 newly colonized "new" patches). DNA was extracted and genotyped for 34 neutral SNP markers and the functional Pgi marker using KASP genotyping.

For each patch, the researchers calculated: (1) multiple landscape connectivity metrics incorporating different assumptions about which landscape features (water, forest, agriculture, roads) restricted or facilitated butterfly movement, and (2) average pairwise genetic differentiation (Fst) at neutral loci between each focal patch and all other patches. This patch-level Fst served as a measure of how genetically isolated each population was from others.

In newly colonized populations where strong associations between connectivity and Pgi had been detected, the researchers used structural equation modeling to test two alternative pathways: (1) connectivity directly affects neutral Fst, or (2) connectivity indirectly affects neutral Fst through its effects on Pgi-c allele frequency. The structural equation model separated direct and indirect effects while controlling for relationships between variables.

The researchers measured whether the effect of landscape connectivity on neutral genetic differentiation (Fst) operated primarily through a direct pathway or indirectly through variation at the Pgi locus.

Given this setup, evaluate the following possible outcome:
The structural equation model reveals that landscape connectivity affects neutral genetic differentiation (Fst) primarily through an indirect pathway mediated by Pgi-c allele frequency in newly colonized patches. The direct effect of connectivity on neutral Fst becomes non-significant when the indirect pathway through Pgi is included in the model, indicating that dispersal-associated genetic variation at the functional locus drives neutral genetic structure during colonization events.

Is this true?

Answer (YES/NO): YES